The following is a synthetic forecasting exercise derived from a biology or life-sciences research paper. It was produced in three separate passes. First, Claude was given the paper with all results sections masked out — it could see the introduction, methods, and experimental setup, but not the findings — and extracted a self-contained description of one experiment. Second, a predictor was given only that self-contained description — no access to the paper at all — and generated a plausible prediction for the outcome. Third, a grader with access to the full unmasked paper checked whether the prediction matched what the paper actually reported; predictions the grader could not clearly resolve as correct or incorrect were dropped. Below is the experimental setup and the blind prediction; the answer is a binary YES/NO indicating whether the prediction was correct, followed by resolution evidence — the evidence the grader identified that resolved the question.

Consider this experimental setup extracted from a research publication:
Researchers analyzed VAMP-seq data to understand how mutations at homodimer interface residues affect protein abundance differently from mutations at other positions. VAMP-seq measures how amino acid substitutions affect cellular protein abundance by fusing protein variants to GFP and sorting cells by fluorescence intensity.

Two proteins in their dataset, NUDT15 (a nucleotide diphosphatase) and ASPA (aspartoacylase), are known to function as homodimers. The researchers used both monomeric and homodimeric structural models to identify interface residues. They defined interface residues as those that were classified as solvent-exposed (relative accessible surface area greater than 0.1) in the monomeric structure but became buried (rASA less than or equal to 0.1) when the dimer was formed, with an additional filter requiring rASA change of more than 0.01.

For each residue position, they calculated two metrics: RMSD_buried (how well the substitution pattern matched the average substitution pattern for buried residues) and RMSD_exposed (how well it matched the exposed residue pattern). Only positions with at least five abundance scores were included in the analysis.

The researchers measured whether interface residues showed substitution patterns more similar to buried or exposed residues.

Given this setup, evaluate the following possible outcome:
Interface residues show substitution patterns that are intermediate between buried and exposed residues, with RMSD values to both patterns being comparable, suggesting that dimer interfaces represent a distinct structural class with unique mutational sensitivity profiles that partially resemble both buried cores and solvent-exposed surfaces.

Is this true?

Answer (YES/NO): NO